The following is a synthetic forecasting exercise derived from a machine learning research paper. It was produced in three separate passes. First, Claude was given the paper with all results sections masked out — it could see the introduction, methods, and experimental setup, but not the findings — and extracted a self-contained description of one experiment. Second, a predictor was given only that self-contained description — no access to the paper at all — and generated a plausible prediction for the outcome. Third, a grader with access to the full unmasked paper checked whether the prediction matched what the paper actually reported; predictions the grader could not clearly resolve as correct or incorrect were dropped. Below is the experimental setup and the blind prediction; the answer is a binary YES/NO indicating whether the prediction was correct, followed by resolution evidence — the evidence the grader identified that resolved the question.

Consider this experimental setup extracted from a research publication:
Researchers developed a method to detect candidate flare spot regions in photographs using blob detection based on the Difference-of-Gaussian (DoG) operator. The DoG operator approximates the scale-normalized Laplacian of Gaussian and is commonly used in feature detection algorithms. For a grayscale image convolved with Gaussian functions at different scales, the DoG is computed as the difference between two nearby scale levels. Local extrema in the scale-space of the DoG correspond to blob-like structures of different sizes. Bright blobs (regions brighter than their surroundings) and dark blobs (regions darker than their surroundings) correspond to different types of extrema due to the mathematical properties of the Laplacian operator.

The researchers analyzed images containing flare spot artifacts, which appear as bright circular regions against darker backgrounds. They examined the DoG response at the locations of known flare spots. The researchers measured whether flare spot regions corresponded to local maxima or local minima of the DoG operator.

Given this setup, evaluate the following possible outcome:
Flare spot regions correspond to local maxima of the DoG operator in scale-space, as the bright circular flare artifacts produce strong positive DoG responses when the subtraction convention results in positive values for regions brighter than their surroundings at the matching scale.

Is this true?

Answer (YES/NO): NO